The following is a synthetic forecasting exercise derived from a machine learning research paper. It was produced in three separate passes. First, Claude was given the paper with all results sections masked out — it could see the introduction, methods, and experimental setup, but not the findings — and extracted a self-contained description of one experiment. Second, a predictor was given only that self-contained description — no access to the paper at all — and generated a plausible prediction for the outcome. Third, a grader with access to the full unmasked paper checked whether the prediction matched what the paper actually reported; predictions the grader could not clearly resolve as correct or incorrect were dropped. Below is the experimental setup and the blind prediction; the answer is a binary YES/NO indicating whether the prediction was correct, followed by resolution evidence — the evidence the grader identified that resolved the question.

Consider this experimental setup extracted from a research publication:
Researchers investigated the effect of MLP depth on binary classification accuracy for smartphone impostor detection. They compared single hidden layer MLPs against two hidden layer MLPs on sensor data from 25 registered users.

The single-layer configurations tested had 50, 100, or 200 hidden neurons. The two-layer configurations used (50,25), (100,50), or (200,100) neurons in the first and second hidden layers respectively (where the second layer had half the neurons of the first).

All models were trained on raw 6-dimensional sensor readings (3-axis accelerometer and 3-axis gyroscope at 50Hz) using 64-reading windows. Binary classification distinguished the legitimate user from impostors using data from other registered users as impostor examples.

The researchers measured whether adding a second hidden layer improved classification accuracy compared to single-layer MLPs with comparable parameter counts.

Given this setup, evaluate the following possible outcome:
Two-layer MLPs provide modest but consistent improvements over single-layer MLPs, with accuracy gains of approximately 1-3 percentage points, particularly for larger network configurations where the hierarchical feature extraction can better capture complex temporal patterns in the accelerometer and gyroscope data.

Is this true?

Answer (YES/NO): NO